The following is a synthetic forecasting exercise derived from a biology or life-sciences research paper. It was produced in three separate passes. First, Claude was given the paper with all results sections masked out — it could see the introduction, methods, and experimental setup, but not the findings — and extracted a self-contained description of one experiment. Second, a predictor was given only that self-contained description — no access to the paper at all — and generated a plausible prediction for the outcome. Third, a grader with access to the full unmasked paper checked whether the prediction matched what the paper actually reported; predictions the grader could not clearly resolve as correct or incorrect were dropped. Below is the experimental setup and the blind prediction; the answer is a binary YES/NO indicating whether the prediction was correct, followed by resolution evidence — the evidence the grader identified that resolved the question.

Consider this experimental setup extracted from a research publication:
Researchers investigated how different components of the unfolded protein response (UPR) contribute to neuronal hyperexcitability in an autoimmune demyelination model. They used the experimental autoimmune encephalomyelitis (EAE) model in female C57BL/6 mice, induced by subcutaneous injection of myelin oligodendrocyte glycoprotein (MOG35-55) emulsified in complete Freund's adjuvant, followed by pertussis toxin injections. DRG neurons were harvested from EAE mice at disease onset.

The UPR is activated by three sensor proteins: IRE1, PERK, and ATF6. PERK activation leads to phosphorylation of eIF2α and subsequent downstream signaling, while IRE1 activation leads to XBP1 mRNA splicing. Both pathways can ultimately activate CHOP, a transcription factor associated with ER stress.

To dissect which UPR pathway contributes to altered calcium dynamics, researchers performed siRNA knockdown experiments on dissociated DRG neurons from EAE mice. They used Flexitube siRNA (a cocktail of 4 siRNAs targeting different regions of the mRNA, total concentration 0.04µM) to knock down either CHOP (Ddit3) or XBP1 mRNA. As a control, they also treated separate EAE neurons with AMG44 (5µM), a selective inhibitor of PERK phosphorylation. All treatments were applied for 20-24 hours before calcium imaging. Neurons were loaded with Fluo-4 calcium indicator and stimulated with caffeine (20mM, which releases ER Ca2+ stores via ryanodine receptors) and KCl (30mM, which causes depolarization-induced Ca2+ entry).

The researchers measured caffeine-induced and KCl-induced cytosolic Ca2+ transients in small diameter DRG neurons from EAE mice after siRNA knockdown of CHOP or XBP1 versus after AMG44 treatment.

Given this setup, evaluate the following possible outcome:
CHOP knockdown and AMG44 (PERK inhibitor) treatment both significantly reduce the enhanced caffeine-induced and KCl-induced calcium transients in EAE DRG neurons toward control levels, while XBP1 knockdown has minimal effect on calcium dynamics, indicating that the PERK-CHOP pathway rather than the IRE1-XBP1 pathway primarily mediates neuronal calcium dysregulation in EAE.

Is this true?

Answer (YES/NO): NO